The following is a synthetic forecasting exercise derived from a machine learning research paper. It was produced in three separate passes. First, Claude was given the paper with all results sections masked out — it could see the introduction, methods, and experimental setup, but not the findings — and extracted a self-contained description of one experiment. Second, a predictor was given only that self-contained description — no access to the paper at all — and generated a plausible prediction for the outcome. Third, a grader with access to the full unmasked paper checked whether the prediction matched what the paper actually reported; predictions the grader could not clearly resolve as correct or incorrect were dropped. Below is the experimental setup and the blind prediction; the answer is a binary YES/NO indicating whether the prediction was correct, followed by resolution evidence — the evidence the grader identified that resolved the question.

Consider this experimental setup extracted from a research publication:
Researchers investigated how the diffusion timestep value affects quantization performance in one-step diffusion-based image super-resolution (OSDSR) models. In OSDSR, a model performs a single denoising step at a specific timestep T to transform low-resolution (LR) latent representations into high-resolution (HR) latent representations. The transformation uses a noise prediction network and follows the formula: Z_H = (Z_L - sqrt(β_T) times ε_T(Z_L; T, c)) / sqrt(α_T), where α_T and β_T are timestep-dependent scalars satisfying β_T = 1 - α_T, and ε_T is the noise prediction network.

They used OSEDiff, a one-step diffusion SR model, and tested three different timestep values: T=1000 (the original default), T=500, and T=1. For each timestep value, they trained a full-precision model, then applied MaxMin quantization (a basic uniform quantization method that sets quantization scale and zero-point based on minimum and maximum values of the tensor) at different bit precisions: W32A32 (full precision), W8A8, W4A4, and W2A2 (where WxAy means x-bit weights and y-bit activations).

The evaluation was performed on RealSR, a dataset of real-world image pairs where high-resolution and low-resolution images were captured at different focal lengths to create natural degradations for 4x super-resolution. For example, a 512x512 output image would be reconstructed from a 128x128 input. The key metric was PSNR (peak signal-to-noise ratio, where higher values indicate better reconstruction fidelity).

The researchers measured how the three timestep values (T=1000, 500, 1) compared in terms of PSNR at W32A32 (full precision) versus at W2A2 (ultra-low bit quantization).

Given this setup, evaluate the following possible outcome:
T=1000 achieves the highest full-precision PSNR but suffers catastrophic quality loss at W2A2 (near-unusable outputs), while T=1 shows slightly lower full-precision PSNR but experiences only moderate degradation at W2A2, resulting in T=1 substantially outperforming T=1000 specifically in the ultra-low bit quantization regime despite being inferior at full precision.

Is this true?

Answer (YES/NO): NO